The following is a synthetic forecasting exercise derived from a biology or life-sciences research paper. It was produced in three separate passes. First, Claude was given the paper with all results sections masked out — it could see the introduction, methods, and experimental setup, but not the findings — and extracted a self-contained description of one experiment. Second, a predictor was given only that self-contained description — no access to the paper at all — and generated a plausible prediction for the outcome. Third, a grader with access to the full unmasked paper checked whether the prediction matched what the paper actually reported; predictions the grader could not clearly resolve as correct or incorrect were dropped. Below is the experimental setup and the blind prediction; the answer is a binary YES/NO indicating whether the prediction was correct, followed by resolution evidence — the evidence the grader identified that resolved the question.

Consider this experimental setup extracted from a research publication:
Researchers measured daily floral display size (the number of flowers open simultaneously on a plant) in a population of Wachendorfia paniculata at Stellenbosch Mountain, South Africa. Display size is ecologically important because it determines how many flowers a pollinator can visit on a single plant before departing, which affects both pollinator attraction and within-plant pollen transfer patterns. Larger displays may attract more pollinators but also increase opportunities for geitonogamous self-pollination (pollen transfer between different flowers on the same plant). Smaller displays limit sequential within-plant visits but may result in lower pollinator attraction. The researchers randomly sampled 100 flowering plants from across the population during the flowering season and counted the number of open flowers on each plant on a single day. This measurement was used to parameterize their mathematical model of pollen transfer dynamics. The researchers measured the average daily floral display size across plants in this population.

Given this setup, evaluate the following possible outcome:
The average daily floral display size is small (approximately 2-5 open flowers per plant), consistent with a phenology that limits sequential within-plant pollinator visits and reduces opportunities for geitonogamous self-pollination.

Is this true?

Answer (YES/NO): NO